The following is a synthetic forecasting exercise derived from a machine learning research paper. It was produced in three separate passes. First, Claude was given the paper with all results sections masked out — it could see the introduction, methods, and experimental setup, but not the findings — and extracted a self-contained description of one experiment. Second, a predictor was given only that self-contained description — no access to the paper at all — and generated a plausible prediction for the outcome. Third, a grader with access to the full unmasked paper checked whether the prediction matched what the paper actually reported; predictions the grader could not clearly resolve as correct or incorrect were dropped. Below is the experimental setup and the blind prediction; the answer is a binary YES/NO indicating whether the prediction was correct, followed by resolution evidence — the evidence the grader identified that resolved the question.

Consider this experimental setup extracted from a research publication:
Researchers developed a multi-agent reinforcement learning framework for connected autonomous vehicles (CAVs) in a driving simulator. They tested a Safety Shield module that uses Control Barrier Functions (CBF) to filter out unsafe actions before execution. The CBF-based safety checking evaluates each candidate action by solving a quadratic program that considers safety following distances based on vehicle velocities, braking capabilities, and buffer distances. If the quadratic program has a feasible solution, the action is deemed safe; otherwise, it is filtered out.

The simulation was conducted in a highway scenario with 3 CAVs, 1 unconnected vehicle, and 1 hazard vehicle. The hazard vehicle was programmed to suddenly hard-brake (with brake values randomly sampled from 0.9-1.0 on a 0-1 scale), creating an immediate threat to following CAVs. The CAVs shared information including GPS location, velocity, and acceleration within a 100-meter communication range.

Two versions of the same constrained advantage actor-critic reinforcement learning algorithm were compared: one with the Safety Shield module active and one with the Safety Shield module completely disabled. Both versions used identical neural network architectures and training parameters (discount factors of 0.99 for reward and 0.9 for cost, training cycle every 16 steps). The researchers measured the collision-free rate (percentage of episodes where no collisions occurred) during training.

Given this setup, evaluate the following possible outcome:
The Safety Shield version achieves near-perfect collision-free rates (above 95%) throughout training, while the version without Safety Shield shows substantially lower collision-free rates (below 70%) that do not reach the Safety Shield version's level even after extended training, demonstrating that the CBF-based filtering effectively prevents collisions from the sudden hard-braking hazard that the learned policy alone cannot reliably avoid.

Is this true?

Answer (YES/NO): NO